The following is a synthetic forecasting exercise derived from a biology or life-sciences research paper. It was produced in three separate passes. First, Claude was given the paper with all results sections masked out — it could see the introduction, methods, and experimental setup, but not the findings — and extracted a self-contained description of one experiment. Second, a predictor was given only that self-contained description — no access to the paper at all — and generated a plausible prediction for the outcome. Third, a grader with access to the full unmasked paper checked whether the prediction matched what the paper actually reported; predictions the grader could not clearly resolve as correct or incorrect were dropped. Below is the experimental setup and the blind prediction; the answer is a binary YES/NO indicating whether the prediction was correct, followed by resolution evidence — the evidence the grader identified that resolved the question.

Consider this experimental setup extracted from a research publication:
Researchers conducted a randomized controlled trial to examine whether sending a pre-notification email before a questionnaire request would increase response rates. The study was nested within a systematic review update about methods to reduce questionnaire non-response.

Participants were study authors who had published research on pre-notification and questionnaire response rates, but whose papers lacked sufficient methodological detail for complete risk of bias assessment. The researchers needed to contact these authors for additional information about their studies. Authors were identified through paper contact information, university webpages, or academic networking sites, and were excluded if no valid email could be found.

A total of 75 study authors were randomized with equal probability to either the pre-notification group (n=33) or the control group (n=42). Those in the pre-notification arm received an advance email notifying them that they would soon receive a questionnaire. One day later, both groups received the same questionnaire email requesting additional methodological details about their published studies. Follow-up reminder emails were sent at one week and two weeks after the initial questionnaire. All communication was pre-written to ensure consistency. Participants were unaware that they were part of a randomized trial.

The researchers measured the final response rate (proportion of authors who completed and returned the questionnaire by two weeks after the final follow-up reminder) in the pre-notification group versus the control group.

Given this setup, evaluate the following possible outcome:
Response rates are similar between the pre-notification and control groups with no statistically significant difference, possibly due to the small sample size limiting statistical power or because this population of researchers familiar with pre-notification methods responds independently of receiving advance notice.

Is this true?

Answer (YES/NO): YES